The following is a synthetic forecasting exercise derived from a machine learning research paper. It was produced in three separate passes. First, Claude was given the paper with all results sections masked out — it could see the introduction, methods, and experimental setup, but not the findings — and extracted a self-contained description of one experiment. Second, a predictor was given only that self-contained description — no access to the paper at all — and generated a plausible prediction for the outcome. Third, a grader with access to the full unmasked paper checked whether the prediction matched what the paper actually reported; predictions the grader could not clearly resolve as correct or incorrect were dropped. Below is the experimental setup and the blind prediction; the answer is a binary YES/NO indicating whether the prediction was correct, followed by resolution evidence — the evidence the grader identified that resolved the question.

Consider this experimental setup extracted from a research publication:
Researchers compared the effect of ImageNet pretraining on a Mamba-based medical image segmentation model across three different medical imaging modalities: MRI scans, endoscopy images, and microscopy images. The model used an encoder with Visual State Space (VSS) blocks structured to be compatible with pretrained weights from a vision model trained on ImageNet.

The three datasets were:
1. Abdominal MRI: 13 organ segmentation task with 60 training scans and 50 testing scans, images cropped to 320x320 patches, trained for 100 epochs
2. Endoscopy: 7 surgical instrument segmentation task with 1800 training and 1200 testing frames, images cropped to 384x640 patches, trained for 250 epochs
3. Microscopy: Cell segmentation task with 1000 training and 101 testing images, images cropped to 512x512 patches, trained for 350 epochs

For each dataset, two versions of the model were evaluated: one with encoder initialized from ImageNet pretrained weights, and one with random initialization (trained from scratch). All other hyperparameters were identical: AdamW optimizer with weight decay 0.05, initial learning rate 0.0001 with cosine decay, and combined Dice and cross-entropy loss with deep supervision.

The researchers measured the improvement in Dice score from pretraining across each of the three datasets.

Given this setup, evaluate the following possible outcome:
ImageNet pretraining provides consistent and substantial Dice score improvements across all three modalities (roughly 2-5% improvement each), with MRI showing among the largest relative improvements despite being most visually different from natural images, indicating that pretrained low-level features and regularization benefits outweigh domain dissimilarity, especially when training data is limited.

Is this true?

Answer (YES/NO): NO